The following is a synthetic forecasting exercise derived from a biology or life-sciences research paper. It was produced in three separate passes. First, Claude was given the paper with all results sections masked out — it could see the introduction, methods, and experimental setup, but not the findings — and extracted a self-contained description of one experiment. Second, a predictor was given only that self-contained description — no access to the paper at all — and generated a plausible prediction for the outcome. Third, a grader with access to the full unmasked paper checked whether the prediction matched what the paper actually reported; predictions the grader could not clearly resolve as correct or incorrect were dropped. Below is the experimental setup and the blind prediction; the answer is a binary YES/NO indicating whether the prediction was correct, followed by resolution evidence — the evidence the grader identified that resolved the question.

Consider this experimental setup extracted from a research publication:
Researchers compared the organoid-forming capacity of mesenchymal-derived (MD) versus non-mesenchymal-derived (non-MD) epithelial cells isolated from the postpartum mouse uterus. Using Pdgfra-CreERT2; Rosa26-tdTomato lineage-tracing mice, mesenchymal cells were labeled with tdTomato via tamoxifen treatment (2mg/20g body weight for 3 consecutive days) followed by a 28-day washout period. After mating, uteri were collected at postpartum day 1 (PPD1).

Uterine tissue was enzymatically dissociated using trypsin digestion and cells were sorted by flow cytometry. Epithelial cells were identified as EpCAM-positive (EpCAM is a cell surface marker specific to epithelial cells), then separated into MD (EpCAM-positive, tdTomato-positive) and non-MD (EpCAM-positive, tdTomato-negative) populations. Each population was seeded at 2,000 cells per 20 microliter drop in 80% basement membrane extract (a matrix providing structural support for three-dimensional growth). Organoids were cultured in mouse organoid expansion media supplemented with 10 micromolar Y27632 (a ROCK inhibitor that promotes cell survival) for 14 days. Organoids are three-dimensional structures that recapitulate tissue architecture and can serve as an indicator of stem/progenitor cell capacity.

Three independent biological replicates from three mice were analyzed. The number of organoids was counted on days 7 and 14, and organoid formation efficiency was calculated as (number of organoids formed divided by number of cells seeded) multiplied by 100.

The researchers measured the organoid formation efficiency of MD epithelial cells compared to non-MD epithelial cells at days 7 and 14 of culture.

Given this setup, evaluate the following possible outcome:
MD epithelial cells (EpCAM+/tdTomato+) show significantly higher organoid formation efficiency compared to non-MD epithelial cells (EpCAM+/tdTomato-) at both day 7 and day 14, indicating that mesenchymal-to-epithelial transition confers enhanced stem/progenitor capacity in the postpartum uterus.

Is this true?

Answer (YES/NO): NO